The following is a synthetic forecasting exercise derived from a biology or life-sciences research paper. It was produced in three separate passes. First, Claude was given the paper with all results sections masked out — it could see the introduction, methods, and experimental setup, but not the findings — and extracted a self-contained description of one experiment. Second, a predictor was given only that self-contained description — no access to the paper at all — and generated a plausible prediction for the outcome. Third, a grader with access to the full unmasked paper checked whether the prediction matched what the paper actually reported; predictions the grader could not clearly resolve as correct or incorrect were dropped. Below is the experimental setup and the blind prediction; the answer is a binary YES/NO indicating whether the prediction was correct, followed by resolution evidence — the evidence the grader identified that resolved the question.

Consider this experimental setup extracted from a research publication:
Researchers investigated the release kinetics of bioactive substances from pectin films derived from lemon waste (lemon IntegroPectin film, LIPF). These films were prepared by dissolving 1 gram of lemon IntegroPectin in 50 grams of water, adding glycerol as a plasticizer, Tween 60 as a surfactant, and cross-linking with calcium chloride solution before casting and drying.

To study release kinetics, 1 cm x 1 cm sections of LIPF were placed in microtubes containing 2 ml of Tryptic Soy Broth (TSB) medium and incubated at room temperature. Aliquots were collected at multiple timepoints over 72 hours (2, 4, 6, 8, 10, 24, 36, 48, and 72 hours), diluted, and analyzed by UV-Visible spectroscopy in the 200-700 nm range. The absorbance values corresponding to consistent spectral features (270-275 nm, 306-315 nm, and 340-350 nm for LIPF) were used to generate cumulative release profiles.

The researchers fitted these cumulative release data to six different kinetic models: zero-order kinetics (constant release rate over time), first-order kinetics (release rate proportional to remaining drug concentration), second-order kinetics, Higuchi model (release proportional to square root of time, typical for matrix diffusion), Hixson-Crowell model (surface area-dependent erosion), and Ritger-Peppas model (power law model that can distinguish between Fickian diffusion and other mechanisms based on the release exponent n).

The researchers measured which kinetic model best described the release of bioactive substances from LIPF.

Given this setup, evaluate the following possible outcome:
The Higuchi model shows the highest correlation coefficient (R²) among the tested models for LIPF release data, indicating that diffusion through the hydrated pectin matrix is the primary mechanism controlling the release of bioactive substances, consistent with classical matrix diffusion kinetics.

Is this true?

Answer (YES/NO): NO